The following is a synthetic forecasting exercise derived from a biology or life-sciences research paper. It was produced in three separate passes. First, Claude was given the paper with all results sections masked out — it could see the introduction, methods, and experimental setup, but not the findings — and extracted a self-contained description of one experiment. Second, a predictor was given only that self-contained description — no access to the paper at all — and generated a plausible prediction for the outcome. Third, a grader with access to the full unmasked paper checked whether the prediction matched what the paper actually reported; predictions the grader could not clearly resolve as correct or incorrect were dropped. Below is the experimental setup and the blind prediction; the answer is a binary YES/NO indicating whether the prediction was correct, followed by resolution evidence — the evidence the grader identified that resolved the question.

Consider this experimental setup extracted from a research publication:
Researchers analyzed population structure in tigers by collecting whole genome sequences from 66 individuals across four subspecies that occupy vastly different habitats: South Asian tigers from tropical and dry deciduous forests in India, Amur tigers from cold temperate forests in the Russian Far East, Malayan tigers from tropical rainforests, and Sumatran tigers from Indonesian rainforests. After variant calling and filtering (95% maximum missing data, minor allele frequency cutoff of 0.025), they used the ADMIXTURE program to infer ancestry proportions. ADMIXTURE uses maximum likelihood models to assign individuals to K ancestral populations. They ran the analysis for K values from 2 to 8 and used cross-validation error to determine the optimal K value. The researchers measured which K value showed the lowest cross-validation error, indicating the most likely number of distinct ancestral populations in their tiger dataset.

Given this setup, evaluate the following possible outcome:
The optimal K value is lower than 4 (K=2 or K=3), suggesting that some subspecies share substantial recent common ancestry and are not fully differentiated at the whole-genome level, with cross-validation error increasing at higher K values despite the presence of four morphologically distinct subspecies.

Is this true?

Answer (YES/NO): NO